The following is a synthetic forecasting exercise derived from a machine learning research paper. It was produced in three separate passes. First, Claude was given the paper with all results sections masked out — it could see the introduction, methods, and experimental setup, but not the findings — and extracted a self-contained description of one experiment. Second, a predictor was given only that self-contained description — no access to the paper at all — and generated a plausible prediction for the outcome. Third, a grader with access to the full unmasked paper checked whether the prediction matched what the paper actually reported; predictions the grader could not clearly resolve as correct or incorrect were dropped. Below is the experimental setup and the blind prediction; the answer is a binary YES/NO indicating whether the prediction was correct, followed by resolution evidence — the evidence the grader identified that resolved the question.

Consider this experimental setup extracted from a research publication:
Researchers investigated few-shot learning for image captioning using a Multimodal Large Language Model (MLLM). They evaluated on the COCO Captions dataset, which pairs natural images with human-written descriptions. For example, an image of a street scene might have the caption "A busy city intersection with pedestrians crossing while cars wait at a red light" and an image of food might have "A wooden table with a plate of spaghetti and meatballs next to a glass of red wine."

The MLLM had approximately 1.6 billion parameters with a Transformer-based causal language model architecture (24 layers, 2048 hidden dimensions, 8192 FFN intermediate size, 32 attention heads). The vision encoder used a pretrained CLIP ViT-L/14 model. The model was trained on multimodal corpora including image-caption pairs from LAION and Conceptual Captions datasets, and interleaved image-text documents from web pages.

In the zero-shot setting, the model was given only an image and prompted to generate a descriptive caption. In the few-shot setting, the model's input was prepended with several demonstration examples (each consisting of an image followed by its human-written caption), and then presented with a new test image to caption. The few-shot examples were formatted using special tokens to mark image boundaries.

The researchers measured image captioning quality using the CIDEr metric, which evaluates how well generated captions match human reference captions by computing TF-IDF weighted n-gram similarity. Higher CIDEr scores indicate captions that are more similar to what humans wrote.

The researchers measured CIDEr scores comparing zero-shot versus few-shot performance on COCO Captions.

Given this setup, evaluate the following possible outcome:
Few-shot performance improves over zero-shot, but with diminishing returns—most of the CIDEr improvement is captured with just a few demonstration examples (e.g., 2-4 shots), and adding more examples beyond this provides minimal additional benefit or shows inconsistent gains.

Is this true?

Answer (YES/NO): YES